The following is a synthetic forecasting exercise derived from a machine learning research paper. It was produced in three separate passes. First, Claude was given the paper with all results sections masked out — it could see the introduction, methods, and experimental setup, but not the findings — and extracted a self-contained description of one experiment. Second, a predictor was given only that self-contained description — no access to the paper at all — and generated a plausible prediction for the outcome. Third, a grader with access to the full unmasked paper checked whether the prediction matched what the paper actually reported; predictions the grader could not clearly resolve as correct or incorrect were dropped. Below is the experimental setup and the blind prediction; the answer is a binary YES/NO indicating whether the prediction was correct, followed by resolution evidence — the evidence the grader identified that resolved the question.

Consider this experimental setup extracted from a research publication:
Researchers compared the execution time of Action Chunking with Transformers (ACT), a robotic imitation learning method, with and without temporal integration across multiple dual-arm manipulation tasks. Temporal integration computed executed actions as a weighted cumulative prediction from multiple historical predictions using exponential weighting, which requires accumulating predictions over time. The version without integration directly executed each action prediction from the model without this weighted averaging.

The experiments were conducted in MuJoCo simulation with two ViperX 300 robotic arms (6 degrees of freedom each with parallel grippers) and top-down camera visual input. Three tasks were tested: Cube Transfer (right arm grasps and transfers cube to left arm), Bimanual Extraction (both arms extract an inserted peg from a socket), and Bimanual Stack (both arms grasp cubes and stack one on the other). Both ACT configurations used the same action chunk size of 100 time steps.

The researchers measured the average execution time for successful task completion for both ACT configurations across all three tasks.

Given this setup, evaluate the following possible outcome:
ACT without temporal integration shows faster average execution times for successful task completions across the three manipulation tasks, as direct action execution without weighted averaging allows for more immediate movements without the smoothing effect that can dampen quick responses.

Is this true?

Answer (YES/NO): YES